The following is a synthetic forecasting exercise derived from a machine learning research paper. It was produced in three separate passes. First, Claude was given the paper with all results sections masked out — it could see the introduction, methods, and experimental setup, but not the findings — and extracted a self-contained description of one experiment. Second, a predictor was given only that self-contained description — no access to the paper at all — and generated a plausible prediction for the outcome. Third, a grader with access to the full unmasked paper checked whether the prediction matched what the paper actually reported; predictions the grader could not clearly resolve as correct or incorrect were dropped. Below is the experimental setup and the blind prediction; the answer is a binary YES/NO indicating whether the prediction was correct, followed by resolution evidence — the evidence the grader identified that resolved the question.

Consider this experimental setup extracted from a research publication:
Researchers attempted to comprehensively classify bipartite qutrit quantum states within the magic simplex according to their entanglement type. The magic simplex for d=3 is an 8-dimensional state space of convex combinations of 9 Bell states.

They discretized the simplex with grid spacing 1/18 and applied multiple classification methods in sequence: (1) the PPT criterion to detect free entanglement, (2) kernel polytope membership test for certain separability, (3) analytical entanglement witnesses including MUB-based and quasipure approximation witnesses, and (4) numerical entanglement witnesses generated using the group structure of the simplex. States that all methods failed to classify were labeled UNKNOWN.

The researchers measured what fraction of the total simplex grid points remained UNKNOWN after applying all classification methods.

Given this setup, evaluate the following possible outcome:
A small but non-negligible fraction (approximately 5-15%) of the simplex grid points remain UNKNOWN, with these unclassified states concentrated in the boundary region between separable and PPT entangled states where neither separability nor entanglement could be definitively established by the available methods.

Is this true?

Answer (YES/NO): YES